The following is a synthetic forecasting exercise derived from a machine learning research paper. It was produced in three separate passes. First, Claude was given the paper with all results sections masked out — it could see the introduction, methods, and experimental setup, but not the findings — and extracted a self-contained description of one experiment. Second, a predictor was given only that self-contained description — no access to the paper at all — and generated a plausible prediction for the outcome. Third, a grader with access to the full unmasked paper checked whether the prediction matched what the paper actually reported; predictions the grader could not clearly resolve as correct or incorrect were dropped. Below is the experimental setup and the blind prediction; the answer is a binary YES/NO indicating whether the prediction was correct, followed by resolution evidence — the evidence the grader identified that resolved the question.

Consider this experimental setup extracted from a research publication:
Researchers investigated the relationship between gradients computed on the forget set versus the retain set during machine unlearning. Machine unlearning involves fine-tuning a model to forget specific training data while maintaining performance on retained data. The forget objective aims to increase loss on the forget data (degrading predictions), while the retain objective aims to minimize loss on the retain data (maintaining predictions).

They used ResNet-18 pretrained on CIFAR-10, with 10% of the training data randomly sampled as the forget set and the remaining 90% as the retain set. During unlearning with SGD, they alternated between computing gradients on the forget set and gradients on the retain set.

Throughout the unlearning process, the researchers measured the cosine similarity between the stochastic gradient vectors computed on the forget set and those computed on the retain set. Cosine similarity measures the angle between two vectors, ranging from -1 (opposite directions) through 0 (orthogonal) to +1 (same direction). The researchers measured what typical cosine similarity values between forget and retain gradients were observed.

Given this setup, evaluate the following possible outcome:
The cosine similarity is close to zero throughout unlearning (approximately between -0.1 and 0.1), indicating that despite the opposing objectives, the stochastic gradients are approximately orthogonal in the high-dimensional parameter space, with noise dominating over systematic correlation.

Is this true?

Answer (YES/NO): YES